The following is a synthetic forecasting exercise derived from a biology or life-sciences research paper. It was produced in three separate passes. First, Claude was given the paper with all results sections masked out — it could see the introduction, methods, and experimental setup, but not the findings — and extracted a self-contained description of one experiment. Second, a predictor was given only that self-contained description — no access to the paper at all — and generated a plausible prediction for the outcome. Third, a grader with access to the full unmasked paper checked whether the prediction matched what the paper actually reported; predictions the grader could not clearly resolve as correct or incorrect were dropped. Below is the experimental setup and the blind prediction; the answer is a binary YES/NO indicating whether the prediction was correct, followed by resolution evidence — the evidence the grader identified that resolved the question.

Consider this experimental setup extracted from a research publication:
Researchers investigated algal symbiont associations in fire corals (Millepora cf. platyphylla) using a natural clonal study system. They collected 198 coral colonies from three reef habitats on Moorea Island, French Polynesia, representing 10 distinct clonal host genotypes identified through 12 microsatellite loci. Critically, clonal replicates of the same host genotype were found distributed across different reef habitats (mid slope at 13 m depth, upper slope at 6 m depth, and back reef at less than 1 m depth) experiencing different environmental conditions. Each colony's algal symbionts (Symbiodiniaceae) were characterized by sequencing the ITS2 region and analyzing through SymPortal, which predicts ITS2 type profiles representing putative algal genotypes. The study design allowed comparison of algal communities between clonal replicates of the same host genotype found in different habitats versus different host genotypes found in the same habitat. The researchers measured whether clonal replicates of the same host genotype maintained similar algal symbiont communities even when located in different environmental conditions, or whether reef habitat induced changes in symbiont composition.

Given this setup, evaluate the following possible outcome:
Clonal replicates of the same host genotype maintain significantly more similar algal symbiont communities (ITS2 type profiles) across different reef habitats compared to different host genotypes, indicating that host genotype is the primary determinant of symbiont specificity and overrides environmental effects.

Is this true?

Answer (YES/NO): YES